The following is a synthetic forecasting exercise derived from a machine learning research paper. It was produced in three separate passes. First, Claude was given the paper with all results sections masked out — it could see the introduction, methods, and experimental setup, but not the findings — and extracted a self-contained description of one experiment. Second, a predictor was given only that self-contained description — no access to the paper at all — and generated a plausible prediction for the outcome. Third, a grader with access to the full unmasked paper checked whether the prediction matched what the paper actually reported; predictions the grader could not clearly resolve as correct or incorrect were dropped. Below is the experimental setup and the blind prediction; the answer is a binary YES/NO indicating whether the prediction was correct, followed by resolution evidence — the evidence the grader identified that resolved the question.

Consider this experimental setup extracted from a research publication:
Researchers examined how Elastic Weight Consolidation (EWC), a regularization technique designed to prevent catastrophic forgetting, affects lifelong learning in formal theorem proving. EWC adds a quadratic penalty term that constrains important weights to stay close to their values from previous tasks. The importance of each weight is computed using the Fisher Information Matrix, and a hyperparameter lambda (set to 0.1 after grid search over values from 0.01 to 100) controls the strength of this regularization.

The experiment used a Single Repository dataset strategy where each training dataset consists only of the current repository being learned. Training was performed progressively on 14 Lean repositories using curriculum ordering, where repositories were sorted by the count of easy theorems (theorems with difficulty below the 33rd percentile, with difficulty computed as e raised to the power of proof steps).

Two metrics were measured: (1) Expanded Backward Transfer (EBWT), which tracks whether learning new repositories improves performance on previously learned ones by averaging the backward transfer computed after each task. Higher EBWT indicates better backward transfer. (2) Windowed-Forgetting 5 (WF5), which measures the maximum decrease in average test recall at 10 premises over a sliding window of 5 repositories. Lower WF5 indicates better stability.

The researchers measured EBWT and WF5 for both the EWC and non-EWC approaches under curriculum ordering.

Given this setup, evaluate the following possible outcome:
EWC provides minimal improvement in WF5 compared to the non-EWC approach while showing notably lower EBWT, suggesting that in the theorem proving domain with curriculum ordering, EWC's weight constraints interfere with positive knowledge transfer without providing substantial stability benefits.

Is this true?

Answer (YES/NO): NO